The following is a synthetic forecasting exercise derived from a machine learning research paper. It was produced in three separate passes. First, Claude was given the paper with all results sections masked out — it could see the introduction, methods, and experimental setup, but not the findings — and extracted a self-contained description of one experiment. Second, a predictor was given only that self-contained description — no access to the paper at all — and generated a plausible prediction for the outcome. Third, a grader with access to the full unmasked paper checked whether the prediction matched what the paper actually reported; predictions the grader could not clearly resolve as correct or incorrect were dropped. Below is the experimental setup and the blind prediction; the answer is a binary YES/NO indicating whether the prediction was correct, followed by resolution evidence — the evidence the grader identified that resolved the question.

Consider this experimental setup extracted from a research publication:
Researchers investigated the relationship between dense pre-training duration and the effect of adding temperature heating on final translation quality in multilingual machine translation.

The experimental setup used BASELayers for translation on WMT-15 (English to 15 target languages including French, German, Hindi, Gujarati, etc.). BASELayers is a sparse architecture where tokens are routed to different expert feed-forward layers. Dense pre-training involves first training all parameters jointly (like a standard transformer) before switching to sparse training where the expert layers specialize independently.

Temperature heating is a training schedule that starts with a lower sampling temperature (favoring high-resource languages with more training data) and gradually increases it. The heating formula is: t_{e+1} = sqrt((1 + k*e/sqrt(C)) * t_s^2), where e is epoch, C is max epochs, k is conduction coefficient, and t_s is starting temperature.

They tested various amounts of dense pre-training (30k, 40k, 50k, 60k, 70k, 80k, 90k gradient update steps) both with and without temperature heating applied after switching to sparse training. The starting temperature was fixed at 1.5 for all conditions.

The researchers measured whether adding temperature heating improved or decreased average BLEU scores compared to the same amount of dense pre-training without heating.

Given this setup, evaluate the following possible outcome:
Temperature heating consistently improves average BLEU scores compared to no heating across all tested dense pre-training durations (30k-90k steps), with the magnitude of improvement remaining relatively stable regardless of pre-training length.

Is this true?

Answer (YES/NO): NO